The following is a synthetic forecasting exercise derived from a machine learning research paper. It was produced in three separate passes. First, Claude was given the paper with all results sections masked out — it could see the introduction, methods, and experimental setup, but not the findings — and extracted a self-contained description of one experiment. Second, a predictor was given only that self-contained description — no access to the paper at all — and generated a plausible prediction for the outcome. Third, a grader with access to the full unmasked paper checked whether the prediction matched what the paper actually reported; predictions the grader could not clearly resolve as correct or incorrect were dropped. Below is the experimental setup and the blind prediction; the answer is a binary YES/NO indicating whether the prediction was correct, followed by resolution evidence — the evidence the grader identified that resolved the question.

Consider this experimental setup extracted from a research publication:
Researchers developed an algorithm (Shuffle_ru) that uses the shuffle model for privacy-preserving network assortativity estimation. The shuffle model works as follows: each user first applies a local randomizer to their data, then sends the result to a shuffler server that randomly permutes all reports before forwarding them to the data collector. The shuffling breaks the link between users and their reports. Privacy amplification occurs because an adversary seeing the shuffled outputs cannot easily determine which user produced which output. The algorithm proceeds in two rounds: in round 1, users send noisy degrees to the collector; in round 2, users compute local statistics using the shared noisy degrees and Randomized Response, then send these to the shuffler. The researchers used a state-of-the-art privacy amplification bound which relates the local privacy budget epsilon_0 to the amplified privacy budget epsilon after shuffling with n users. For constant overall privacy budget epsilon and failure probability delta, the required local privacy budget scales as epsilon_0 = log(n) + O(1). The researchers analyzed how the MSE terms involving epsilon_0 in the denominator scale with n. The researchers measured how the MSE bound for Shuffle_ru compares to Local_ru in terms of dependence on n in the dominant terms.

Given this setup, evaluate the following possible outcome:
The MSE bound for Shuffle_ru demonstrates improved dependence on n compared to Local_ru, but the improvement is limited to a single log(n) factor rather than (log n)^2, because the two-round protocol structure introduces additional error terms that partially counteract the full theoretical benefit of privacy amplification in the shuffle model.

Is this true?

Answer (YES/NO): NO